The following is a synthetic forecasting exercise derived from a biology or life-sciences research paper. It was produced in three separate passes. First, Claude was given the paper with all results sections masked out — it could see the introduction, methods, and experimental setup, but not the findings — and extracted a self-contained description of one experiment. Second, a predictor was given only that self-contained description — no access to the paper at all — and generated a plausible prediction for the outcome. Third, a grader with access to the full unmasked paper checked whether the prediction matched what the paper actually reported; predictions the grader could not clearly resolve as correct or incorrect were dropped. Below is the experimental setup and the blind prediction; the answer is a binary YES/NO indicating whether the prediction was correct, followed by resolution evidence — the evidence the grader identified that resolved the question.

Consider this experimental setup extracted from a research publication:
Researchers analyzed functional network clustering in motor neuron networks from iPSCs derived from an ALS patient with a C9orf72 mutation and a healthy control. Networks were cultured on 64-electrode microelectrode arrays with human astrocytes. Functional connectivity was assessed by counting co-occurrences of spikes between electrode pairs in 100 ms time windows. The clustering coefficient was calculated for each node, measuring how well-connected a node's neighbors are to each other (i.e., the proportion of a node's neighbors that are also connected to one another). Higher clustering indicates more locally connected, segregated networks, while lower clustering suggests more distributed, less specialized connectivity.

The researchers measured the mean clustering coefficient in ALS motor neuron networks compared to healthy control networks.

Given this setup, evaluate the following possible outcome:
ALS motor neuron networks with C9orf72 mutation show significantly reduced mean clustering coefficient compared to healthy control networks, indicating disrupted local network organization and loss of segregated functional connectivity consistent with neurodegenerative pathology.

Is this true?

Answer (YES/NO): NO